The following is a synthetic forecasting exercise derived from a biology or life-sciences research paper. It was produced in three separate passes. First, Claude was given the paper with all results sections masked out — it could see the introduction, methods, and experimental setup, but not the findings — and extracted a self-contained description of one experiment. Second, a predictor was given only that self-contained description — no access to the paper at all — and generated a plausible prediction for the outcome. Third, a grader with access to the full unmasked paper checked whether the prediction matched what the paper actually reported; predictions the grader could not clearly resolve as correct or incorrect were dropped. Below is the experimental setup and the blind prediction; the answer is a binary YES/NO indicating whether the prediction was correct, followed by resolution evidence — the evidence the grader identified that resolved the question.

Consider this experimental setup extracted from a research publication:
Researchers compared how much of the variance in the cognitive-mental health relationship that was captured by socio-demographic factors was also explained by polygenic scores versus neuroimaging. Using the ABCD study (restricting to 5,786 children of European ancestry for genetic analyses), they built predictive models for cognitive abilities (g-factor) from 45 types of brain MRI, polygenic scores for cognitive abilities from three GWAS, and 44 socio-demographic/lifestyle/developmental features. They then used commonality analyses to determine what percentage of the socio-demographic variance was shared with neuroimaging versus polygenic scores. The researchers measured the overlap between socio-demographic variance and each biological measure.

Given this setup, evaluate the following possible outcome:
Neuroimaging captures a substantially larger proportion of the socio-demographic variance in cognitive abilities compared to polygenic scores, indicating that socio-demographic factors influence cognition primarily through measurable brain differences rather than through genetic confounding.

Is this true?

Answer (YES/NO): YES